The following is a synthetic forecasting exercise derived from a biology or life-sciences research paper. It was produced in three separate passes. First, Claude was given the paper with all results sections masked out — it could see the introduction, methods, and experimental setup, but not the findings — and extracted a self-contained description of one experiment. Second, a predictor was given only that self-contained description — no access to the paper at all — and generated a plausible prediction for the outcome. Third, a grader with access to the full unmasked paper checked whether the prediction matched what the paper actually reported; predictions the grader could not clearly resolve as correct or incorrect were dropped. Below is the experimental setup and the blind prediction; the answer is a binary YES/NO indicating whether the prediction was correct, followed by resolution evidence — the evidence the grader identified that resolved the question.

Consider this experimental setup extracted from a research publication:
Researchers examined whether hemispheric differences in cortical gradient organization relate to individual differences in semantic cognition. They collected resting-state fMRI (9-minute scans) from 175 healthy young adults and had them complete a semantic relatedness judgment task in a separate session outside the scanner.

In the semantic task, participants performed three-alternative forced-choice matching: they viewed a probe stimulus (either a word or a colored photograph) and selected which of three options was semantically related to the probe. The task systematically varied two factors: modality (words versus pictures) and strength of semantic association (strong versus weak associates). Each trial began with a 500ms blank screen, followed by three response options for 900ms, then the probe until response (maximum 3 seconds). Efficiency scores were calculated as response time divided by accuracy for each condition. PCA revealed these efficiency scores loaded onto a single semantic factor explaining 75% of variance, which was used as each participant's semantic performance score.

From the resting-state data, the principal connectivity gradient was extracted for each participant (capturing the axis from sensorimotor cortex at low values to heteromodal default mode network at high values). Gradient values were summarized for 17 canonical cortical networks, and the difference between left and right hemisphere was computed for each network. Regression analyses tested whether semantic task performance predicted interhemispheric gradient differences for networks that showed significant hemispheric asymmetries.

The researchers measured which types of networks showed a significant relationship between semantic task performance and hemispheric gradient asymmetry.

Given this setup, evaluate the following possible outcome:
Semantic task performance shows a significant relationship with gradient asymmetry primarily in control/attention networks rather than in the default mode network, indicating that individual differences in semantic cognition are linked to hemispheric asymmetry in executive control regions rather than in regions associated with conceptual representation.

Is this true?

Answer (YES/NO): NO